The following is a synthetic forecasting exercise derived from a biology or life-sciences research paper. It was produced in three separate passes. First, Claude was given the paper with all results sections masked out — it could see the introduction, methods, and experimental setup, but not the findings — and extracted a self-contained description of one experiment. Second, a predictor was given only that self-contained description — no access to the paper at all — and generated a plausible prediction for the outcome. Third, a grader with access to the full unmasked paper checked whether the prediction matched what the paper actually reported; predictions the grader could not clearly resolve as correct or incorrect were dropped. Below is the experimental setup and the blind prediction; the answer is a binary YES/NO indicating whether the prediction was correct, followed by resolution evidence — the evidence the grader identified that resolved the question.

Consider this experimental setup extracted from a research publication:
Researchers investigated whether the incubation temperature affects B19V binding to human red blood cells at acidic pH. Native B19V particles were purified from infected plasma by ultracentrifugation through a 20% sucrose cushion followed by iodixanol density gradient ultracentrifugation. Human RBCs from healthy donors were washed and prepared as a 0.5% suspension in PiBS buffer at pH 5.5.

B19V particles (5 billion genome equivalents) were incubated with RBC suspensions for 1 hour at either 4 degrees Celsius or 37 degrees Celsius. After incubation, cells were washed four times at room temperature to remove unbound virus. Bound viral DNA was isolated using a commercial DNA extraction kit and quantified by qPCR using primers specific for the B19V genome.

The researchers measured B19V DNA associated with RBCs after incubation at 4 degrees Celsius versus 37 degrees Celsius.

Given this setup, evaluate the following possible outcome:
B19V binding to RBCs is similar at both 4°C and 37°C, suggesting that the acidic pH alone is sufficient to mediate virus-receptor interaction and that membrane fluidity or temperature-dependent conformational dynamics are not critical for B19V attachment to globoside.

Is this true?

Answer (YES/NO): YES